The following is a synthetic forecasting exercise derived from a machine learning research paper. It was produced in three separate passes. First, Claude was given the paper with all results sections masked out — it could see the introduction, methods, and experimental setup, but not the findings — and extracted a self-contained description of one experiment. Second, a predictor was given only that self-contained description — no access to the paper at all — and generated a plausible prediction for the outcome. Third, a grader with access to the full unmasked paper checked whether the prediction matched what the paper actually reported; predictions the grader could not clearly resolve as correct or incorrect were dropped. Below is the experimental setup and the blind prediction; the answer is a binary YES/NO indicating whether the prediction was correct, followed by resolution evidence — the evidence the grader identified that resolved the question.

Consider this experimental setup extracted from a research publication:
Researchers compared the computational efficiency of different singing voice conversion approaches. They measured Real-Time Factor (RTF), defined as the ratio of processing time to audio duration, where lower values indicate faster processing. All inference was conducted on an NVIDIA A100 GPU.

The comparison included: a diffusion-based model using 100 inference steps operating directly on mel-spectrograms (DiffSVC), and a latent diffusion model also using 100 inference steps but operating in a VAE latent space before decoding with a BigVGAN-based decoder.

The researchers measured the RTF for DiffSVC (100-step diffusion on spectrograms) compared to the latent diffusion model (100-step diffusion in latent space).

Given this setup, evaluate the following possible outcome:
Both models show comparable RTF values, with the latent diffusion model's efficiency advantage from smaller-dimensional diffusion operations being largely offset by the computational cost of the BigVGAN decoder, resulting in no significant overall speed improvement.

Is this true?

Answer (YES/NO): NO